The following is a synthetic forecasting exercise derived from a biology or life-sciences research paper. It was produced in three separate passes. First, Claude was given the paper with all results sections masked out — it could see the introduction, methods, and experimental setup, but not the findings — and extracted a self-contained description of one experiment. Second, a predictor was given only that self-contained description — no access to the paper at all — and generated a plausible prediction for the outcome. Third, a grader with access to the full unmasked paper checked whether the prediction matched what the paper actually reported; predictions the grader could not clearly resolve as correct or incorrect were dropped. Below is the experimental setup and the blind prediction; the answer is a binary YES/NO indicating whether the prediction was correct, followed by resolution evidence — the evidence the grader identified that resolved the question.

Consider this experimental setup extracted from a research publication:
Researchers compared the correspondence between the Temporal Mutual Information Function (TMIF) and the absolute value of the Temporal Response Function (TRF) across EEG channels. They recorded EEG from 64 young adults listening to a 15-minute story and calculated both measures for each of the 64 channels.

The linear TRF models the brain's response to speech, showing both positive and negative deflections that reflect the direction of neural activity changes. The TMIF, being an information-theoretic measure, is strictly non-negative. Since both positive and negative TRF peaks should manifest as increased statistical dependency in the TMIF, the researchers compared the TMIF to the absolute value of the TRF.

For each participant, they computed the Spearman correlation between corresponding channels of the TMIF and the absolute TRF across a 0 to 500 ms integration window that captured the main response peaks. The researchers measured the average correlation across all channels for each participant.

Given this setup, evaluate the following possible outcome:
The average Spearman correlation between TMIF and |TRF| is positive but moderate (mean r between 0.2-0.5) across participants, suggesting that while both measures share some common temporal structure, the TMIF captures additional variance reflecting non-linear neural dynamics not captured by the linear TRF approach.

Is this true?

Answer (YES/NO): NO